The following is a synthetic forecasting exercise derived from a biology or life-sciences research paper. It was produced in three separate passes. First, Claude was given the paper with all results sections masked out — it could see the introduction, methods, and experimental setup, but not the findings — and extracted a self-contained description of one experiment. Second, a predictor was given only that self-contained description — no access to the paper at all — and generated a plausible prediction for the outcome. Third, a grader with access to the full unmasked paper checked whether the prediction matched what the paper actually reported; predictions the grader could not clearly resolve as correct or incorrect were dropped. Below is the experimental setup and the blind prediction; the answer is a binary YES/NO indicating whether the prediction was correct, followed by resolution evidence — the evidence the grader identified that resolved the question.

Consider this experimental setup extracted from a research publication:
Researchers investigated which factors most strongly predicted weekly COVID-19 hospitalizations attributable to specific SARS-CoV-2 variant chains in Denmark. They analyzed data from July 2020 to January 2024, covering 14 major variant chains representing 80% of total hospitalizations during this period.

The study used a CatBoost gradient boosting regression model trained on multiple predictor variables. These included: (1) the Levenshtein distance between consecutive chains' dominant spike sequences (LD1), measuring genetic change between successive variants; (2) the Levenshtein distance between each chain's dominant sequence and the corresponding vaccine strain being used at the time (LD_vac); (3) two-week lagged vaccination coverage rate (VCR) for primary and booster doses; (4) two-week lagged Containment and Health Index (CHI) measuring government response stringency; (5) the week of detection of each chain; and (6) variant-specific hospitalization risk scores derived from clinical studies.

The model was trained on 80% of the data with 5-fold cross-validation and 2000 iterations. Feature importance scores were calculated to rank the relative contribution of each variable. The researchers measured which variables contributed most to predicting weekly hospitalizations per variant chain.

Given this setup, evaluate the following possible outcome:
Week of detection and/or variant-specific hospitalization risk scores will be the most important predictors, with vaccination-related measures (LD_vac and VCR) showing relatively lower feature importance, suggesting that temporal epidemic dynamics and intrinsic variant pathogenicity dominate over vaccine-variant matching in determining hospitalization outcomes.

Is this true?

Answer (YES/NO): NO